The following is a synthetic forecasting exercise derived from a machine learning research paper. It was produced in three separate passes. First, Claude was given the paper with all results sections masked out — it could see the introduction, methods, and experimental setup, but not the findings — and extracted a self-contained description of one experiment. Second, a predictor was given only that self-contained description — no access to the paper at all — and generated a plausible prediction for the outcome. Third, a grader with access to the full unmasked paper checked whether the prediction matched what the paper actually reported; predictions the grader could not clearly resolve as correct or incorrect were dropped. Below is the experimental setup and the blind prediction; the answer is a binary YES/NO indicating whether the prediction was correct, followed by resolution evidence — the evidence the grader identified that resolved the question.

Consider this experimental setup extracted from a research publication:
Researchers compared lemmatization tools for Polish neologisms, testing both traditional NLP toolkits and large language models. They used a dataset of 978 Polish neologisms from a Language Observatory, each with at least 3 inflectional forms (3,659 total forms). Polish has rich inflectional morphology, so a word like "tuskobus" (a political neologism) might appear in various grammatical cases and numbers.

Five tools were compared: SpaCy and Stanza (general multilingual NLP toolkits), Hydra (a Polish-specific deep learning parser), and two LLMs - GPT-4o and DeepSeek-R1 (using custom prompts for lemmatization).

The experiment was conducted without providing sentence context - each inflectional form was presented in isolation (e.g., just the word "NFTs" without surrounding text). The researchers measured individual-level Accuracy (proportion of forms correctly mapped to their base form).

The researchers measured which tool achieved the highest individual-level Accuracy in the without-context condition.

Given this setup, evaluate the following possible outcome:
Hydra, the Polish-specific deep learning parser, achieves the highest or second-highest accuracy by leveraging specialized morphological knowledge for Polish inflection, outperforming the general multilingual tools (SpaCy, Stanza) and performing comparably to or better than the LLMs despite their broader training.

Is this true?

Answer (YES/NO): NO